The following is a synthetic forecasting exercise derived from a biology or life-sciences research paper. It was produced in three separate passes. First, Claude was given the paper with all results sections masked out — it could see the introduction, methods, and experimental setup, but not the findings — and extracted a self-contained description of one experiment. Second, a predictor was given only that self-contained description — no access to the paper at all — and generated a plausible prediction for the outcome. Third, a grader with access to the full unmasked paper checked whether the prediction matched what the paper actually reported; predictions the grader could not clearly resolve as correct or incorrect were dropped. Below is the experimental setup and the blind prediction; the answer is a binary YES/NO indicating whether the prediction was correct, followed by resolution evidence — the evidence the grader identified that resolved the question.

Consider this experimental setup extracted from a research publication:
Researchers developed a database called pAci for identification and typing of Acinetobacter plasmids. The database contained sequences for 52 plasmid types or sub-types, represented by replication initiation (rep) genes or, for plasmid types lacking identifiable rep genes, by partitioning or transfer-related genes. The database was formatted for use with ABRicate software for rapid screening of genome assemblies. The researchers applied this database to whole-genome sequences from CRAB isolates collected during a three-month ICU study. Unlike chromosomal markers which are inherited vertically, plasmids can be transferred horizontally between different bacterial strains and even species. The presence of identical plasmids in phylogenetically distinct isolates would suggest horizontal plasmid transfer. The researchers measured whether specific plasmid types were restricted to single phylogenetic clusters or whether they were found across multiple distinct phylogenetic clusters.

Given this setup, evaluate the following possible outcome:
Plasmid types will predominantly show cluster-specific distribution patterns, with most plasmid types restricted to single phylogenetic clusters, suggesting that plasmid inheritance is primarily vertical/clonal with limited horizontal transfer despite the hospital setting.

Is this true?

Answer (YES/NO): NO